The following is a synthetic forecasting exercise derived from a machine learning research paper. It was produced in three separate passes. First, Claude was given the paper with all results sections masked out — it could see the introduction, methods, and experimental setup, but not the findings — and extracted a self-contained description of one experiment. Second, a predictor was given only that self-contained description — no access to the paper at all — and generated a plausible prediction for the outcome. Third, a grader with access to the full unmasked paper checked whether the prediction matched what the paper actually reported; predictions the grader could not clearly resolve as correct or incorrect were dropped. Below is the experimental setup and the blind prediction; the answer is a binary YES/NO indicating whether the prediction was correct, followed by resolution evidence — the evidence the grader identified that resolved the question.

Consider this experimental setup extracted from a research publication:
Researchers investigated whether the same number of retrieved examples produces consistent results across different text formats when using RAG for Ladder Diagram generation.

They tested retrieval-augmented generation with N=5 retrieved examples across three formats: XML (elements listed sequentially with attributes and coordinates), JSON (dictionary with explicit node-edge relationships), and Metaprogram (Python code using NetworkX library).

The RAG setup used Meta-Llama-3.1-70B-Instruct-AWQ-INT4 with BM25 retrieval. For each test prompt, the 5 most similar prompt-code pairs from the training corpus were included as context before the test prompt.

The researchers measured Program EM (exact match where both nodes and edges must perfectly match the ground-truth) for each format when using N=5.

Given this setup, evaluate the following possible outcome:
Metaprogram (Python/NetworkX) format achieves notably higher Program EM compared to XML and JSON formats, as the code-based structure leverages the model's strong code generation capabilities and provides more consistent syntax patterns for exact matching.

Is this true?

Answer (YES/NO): NO